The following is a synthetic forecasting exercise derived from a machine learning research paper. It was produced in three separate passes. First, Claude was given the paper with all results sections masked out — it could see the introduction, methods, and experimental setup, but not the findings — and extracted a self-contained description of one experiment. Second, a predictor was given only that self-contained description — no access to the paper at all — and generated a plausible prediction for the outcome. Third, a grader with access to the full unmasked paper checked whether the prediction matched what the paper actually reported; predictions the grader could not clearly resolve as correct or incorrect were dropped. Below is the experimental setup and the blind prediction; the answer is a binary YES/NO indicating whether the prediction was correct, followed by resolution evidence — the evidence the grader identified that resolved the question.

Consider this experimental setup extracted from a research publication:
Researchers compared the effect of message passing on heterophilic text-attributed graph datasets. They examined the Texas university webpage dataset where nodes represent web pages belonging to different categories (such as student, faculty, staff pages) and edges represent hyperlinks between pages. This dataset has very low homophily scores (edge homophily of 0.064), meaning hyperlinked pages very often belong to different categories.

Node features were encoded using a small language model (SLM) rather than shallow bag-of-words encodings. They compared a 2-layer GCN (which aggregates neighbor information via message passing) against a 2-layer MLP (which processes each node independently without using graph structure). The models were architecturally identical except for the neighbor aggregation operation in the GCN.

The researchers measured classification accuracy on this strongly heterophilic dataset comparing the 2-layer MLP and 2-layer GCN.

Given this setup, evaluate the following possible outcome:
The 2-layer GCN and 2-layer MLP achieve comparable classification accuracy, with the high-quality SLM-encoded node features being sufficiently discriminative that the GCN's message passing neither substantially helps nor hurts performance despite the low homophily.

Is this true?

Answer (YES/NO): NO